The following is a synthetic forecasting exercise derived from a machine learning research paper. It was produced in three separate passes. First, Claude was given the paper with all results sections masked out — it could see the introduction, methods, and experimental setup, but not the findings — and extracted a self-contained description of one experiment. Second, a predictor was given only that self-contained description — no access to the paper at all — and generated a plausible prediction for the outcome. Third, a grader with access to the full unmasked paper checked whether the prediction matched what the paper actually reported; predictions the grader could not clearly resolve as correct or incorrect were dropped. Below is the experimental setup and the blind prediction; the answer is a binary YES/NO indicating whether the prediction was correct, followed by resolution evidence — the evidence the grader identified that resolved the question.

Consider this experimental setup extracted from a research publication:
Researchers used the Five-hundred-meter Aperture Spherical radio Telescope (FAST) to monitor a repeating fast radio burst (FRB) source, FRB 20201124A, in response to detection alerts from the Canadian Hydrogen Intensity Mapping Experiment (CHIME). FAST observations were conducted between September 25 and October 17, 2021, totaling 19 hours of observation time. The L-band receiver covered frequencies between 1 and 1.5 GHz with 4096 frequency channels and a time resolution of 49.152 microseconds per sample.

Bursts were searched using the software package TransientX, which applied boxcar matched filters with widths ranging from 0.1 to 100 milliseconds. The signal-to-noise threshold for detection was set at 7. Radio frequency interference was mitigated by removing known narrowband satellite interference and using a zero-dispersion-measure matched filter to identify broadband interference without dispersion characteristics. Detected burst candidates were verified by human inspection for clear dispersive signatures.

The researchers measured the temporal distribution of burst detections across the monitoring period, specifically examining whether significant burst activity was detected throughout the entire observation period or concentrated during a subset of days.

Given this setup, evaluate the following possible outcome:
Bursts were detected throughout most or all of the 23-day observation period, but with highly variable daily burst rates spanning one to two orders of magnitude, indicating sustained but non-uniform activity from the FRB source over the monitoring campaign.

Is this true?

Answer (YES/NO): NO